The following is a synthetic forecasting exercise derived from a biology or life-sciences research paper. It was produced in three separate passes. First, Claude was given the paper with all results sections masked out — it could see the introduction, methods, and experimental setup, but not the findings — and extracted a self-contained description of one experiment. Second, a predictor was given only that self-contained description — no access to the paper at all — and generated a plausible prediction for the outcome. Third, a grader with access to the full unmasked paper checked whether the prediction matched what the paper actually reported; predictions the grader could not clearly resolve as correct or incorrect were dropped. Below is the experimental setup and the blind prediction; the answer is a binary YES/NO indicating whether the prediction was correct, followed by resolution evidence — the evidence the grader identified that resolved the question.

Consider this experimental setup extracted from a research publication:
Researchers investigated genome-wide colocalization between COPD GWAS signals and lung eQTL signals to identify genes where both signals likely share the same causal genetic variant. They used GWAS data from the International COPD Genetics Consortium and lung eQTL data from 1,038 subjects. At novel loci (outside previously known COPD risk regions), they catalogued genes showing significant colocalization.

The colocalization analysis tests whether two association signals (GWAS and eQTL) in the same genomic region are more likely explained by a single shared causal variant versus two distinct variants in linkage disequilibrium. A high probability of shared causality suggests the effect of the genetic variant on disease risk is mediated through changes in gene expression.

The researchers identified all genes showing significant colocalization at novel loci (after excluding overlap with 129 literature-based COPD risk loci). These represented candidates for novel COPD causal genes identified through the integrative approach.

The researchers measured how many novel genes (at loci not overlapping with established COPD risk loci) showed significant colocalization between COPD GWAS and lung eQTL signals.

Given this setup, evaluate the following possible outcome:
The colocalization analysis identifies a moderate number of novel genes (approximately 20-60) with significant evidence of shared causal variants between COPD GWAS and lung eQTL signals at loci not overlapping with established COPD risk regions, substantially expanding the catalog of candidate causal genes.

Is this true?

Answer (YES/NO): NO